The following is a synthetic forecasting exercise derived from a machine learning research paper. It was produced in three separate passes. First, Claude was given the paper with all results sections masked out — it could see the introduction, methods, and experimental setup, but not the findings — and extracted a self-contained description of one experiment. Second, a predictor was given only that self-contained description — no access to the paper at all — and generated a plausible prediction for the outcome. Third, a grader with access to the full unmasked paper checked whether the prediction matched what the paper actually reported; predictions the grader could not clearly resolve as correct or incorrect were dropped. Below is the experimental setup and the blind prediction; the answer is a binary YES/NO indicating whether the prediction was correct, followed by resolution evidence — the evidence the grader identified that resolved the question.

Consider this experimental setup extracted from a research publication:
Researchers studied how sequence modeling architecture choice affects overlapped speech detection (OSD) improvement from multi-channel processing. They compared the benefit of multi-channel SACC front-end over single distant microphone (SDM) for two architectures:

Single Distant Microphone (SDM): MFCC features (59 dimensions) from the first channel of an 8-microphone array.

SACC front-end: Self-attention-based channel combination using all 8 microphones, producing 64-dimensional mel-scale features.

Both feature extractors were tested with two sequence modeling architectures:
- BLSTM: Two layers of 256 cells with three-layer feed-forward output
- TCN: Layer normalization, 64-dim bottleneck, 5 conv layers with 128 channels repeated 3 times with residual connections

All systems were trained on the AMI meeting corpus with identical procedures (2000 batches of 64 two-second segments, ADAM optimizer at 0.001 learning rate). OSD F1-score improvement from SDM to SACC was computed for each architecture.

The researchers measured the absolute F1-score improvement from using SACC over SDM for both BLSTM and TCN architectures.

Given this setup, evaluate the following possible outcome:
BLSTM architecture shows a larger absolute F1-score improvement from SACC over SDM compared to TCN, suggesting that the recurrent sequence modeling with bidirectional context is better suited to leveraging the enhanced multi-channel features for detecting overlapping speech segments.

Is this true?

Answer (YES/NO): YES